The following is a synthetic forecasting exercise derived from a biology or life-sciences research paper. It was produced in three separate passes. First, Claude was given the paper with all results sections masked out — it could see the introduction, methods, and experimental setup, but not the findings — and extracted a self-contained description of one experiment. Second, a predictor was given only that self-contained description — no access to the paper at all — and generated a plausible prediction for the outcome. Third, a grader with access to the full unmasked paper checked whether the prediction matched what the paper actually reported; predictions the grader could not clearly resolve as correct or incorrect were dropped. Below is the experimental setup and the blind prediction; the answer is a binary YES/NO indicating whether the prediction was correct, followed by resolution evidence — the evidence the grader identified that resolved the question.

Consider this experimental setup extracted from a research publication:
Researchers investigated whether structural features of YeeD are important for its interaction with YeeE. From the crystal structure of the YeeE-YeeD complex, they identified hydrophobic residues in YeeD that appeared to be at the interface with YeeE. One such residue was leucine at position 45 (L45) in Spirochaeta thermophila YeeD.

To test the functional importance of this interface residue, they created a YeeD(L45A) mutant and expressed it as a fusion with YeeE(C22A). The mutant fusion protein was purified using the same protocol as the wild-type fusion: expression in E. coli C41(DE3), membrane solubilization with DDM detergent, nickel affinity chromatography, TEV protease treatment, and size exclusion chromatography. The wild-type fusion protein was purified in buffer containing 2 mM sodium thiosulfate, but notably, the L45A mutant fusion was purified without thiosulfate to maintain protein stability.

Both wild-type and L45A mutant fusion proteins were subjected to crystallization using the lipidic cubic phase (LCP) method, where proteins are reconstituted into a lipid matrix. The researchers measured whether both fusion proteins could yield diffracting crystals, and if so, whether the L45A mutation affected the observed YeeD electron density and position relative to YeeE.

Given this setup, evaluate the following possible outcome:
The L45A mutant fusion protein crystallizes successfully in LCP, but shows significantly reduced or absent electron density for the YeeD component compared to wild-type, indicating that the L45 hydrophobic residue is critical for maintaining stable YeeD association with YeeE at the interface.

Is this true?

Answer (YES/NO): NO